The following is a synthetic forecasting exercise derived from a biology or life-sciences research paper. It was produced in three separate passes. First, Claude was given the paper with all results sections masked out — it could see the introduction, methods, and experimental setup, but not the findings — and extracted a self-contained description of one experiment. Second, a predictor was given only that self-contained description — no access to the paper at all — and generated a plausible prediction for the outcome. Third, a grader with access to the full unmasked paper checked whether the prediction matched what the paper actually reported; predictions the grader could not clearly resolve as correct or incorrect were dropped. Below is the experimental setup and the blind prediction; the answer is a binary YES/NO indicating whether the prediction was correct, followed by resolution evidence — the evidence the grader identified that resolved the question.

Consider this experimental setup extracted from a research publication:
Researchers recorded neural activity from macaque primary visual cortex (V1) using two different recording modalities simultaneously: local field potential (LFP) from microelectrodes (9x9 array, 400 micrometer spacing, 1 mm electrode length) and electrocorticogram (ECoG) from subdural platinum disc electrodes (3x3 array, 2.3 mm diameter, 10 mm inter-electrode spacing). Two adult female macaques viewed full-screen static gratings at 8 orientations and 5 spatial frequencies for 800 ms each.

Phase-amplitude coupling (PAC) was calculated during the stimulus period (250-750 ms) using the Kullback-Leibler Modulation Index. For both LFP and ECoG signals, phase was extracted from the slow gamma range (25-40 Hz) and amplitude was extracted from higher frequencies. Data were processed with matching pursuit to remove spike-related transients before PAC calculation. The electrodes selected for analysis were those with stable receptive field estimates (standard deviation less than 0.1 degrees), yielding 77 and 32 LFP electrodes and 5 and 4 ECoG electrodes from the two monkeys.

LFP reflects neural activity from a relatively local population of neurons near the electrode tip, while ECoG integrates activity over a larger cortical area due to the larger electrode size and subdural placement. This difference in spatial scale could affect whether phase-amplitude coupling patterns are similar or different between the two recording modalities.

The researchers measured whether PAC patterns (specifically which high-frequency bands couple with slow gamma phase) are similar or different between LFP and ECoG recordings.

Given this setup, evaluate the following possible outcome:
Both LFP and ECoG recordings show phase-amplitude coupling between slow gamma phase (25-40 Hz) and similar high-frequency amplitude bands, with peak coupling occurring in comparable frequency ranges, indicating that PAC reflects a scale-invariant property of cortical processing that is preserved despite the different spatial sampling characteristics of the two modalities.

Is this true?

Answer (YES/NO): NO